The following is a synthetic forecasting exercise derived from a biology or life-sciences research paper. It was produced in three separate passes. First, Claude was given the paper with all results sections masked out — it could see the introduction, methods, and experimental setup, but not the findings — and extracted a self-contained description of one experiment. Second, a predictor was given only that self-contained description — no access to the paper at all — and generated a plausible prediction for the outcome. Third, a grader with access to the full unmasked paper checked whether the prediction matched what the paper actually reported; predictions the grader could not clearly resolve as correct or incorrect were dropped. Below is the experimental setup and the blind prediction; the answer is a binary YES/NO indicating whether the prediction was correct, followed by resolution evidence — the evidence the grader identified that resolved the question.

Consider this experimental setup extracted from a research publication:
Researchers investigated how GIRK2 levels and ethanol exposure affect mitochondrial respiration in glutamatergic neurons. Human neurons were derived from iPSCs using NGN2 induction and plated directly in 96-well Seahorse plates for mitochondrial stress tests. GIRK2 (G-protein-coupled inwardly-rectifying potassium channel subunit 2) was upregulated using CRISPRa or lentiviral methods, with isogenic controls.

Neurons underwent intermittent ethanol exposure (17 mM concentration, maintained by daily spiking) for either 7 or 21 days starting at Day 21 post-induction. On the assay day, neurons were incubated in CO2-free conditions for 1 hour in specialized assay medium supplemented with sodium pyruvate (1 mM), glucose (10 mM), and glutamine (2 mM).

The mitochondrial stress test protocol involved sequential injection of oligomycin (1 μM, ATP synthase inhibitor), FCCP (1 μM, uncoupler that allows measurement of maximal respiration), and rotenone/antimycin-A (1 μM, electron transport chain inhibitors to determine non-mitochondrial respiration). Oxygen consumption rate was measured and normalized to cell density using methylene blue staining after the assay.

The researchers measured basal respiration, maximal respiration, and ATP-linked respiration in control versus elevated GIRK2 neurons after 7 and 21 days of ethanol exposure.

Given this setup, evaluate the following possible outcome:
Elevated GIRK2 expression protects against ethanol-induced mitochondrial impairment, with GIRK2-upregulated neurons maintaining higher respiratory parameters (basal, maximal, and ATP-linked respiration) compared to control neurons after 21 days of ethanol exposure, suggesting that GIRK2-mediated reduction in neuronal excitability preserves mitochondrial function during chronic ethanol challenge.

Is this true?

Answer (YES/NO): NO